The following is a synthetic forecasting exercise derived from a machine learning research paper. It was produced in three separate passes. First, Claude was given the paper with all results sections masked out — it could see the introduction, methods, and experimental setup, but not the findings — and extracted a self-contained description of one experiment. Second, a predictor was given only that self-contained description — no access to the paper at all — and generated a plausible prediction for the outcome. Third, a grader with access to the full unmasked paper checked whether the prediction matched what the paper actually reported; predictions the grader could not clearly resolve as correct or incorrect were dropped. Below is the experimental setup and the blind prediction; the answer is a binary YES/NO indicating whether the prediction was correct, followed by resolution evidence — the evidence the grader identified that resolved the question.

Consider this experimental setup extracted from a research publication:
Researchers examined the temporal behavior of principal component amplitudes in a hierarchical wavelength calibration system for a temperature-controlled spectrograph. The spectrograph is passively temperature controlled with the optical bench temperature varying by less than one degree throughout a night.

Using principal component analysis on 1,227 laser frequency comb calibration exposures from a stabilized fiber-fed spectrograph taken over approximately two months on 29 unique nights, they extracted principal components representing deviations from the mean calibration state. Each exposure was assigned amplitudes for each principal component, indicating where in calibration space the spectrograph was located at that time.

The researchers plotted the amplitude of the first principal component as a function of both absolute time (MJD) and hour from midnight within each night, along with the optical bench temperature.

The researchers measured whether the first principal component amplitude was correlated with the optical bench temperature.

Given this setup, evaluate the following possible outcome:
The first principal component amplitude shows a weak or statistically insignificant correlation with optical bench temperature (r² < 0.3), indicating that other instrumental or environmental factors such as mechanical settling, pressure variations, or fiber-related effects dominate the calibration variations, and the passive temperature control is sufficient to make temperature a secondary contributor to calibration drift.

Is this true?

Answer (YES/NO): NO